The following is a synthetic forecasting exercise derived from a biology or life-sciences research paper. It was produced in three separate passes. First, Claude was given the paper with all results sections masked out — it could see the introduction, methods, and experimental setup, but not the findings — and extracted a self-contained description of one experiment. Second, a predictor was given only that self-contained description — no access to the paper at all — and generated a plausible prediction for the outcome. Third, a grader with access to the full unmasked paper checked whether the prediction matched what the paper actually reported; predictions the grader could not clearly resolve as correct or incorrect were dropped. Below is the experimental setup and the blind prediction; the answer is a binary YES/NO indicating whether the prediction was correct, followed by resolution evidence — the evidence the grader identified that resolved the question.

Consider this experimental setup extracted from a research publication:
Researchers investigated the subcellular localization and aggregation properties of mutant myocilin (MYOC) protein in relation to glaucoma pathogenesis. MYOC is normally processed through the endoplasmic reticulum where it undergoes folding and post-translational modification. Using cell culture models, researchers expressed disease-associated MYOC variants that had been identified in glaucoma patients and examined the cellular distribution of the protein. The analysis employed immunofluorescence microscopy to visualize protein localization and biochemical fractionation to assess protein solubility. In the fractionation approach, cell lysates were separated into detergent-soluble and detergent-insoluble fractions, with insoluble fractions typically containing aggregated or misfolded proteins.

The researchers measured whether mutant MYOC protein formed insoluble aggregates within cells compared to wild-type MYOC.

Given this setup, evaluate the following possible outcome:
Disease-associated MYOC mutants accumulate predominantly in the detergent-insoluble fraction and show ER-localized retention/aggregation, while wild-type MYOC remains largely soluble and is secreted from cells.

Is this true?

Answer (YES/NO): YES